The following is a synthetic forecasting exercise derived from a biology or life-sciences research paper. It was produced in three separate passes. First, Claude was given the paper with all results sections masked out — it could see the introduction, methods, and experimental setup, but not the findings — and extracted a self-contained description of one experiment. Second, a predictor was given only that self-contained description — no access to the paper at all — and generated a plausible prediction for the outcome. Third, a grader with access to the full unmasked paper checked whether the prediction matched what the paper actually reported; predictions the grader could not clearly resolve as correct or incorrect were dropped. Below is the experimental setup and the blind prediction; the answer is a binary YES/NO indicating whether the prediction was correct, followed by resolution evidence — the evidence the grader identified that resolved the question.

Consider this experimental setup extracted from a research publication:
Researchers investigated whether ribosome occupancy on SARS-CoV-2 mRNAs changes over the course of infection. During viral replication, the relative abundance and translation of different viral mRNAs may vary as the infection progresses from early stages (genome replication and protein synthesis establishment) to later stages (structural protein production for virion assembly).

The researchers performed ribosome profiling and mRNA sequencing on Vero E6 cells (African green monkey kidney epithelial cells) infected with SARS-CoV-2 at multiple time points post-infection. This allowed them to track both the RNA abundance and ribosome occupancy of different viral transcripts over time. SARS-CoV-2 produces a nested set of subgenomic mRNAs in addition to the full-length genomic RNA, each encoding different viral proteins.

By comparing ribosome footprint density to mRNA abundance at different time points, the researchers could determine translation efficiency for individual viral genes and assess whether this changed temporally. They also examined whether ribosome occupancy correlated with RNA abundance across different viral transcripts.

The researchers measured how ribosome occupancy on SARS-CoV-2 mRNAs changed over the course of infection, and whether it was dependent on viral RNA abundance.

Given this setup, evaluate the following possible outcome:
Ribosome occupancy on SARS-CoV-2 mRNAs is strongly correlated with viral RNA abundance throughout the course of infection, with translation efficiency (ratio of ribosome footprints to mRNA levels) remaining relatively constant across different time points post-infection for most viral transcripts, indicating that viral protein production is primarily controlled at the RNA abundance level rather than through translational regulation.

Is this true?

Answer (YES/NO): YES